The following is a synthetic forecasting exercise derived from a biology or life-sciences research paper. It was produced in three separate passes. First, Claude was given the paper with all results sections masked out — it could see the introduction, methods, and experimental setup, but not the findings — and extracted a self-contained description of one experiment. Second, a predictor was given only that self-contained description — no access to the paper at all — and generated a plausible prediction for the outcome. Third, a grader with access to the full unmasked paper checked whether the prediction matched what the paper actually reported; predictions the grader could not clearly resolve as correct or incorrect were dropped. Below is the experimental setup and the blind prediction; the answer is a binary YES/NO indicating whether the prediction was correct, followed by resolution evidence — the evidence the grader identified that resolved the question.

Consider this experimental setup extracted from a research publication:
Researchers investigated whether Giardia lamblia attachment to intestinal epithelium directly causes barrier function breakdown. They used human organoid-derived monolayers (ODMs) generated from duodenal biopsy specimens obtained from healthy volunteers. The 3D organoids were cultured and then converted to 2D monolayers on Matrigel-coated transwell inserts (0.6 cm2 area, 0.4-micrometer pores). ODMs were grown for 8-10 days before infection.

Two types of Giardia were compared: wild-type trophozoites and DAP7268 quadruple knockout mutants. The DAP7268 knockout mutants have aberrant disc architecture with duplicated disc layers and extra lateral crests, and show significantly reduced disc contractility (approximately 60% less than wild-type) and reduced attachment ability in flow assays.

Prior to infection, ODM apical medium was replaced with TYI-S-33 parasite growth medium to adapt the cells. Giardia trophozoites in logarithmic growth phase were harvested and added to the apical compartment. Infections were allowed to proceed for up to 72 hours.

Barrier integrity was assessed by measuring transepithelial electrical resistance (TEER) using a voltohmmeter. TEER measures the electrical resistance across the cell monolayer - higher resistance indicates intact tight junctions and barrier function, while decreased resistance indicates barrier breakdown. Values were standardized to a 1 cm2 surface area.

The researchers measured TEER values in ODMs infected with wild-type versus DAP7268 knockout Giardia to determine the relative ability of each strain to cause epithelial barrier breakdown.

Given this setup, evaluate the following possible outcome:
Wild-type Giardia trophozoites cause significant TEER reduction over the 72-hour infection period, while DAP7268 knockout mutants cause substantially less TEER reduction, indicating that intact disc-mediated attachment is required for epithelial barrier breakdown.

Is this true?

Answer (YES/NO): YES